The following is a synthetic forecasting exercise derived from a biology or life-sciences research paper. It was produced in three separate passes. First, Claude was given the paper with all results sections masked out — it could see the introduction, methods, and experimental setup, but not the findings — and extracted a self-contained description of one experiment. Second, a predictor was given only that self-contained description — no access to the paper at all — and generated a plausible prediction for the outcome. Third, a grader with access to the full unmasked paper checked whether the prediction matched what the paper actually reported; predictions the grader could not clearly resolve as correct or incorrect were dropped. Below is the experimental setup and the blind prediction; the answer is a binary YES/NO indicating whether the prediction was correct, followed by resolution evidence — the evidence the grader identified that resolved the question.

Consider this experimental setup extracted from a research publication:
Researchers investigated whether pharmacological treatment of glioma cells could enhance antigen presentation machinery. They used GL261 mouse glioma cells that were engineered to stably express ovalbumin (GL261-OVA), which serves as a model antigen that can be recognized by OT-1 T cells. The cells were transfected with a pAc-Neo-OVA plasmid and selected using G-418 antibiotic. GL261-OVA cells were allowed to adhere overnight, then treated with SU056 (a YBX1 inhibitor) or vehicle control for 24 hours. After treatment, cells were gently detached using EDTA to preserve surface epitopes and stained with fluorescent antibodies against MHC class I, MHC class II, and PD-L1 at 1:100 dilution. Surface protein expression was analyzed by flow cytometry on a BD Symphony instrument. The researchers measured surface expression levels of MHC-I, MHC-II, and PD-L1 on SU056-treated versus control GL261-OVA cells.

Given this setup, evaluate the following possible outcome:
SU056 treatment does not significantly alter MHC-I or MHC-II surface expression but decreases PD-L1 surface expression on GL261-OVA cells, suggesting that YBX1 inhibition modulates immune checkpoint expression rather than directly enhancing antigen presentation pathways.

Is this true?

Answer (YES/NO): NO